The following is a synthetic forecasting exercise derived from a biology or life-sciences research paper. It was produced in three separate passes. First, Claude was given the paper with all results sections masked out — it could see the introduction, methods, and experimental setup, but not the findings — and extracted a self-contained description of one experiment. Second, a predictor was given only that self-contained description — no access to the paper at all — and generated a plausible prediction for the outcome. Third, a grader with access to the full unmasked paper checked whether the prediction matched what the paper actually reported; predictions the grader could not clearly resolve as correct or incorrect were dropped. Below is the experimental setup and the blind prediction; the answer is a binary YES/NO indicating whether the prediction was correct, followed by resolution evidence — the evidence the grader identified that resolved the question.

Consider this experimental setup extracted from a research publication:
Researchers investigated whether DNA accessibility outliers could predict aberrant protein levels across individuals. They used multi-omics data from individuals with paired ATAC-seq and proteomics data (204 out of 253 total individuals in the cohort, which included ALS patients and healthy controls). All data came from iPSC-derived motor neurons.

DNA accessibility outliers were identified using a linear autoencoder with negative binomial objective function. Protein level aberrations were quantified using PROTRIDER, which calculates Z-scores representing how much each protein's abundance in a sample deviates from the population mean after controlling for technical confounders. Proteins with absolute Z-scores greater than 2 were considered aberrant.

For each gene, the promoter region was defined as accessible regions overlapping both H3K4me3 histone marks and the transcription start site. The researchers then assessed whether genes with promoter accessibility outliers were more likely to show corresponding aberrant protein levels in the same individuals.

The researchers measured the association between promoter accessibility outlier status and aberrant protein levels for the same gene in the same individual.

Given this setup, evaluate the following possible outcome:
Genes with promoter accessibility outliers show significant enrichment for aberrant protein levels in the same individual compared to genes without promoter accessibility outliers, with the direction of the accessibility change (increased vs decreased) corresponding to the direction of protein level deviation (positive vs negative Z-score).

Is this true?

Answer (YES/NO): YES